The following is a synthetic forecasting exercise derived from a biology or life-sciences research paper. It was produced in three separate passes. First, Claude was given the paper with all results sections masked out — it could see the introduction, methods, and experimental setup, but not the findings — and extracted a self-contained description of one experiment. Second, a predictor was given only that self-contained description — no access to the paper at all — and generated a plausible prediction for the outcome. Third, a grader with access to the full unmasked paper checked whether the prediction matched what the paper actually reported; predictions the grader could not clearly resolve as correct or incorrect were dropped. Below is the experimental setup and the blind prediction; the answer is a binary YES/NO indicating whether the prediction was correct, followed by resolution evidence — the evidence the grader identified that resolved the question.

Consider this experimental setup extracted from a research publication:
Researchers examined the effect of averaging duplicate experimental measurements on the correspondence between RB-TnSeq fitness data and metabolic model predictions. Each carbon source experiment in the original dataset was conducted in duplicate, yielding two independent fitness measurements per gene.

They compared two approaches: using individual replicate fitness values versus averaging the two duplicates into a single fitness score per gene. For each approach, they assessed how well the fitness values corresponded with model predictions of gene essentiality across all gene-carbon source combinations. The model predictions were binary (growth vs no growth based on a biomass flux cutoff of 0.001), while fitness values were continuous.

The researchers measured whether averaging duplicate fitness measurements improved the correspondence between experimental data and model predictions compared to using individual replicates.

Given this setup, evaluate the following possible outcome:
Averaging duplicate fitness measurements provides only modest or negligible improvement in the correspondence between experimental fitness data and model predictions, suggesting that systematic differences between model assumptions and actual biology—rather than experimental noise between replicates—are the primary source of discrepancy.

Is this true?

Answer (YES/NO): NO